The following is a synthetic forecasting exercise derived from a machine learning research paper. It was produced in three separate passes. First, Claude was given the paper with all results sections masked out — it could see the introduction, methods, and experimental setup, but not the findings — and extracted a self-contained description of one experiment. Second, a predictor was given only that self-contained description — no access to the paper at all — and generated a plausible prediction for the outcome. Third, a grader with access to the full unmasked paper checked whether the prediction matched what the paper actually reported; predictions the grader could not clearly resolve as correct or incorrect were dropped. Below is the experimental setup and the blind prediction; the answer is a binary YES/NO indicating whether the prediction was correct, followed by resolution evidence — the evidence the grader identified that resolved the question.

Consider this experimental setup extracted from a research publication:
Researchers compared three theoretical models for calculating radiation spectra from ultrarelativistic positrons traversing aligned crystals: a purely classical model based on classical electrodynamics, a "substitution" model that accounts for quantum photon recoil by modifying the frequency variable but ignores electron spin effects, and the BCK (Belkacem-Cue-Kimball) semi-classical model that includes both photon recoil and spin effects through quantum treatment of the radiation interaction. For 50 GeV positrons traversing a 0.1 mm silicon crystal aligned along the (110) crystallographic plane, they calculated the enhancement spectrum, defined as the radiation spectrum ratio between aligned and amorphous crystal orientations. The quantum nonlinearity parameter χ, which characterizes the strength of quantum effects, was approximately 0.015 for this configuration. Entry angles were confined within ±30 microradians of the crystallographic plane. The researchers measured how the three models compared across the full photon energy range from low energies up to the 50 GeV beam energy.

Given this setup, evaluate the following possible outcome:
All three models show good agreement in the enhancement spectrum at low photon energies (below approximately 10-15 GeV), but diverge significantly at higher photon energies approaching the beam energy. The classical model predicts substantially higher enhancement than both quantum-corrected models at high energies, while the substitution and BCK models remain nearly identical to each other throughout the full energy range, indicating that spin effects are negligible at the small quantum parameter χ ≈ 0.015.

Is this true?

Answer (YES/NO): NO